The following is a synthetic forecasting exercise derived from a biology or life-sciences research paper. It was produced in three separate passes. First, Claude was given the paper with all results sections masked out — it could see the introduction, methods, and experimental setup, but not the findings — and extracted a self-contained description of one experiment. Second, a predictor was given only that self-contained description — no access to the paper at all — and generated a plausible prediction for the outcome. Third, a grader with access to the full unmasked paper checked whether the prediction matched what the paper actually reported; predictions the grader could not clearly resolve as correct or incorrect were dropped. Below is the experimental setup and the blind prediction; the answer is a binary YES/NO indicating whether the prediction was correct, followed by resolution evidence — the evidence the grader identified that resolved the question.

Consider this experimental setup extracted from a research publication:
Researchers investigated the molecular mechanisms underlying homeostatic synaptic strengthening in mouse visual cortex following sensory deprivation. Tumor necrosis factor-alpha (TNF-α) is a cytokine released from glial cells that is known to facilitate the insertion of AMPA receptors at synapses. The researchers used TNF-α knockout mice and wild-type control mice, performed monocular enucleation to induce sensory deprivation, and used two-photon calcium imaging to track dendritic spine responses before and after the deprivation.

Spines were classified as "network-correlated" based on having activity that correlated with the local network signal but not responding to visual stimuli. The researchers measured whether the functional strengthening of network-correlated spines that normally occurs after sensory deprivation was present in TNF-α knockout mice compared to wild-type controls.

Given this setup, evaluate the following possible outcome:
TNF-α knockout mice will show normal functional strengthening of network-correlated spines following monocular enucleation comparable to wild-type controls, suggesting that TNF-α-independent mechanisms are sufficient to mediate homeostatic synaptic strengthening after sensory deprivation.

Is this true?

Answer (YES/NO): NO